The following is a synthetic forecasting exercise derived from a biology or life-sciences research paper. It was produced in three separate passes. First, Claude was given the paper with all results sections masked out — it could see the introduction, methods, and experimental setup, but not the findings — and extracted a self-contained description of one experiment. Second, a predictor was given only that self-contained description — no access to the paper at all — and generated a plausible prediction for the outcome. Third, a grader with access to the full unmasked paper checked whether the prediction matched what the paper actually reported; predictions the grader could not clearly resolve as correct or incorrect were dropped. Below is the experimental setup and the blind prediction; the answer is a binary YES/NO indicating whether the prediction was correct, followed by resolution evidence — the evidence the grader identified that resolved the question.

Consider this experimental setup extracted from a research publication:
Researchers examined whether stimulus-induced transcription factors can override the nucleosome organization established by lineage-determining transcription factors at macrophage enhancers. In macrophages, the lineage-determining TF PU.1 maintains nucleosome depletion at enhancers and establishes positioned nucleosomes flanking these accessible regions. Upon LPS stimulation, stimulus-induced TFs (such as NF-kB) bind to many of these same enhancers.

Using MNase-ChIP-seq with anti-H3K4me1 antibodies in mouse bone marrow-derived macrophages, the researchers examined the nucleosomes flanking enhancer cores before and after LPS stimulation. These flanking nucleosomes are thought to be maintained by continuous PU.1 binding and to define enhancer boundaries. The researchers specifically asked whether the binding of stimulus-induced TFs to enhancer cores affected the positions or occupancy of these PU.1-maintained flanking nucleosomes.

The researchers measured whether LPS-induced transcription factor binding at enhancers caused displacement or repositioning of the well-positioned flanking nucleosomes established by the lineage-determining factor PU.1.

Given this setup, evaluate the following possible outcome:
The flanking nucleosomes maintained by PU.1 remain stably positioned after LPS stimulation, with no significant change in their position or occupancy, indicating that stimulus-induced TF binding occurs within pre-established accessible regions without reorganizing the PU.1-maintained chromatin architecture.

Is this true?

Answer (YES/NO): YES